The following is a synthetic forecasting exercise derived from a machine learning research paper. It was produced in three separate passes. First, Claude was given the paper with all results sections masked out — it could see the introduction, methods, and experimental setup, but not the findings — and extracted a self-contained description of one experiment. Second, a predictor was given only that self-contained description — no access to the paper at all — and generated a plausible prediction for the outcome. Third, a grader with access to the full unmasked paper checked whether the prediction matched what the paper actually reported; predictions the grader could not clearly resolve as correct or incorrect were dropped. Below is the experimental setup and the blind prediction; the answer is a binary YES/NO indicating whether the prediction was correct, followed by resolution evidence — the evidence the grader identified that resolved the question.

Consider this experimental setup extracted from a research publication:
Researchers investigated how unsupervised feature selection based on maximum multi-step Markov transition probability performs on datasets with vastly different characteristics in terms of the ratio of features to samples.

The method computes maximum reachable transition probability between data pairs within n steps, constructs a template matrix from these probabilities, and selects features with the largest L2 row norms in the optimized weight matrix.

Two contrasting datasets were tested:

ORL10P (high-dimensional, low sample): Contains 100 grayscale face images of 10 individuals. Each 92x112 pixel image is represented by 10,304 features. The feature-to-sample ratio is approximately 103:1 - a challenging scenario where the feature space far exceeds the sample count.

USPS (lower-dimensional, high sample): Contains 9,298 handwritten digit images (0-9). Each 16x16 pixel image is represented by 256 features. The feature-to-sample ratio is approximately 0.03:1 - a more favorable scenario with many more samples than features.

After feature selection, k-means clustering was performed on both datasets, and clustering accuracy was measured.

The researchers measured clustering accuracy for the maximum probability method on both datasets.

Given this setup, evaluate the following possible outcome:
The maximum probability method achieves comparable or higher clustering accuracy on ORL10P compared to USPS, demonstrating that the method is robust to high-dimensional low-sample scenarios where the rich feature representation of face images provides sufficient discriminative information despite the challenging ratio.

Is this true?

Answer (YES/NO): YES